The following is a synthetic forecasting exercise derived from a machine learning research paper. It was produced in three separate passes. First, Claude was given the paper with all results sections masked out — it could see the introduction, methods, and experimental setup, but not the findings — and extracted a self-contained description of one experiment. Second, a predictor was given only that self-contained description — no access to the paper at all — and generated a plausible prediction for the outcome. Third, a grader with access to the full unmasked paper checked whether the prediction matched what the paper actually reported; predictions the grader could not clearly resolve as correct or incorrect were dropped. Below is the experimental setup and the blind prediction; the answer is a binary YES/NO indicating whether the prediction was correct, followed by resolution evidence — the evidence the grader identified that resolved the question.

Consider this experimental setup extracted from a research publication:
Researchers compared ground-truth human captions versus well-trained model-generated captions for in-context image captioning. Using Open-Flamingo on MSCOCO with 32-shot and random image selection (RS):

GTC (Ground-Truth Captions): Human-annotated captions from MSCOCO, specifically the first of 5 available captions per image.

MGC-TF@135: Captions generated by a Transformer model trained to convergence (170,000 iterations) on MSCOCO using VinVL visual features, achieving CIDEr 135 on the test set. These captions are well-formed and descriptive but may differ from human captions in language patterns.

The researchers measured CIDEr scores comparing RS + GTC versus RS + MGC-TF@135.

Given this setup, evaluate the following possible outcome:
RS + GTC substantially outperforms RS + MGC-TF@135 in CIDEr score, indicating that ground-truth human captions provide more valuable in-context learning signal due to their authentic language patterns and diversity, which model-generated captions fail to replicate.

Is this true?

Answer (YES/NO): NO